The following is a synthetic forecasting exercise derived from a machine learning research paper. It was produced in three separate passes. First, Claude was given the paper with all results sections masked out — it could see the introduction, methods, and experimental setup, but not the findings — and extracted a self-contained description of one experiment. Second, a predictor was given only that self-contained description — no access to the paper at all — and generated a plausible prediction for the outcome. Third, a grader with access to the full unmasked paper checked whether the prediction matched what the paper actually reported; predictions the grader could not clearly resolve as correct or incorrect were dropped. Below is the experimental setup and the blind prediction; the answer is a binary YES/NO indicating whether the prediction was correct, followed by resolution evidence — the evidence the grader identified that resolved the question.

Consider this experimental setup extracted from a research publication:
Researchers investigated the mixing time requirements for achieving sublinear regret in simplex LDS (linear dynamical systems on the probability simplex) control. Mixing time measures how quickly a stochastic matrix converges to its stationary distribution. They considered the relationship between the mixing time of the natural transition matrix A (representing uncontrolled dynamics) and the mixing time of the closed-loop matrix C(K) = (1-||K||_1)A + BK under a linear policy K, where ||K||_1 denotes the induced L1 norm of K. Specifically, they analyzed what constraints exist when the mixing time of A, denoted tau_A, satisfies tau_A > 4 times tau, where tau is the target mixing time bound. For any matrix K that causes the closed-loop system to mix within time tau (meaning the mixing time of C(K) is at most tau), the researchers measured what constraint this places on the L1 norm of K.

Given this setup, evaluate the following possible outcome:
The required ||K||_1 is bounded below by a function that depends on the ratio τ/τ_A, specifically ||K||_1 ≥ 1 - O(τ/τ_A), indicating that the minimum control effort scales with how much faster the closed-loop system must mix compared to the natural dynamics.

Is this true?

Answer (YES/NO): NO